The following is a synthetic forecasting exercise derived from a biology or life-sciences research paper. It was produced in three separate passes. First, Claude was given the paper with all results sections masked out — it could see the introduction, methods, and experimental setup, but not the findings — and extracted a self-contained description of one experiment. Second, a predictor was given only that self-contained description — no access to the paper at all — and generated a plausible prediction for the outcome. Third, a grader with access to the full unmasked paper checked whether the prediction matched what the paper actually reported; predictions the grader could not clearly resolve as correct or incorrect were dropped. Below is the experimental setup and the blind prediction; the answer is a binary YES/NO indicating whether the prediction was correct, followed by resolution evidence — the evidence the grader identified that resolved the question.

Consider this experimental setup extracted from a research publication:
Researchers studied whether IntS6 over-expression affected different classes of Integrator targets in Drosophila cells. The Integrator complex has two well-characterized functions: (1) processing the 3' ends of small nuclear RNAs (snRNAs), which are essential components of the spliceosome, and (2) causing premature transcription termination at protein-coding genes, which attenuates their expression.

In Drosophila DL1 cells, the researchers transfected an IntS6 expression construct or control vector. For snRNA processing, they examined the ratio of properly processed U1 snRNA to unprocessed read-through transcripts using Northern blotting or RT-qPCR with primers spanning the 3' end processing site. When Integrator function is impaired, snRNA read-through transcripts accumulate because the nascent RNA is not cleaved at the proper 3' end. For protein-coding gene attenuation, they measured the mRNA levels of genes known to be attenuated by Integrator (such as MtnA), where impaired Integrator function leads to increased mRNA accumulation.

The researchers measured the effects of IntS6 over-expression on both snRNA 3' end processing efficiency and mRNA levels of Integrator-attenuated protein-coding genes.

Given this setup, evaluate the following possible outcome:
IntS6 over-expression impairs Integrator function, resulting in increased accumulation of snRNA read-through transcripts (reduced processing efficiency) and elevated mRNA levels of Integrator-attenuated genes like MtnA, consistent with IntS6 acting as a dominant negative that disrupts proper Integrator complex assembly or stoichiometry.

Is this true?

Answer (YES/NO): NO